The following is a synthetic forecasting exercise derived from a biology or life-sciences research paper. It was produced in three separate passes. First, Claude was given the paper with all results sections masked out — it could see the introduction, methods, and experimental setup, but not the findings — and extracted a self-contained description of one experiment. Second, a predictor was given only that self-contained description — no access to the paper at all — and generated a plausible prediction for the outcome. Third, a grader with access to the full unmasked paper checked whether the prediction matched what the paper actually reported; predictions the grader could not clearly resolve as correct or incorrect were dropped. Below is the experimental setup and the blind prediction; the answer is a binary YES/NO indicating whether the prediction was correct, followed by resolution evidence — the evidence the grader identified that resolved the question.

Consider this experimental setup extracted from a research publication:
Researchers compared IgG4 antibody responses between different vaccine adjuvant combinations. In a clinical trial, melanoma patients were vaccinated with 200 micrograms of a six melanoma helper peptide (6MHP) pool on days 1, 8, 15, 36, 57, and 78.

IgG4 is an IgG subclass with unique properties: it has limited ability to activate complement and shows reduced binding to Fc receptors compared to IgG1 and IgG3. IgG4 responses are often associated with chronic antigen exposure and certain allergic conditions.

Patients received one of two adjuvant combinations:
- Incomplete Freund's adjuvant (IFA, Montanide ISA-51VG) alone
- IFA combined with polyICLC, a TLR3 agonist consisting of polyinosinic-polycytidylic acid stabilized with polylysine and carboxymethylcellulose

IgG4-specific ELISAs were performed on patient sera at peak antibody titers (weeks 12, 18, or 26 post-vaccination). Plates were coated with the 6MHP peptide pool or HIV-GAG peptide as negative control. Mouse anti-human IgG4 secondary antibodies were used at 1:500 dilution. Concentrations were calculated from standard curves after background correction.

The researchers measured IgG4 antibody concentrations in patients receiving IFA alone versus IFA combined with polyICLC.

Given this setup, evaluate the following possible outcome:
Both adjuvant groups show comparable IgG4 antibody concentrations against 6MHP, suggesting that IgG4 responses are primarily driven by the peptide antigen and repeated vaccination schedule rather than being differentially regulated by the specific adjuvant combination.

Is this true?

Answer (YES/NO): NO